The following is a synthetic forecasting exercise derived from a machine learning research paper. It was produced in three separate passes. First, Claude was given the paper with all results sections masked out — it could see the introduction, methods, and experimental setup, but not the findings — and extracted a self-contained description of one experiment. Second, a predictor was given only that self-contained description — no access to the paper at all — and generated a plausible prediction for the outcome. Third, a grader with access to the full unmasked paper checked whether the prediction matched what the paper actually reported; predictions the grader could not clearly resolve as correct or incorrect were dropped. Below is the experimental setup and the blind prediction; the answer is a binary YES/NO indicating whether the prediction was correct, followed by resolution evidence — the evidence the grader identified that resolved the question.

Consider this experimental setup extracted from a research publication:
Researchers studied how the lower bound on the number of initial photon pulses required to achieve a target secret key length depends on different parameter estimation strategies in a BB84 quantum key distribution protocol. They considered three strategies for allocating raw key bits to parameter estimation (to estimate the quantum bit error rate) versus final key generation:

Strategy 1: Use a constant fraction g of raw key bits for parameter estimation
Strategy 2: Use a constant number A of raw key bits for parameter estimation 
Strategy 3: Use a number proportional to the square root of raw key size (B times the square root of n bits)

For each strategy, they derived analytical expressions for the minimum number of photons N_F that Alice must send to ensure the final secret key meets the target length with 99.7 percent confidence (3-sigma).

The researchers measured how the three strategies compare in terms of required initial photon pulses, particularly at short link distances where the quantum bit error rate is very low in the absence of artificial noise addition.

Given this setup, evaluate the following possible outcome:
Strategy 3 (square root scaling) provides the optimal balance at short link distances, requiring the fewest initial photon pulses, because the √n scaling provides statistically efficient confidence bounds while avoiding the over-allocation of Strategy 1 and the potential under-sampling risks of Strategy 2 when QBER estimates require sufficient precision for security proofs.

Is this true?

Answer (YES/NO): NO